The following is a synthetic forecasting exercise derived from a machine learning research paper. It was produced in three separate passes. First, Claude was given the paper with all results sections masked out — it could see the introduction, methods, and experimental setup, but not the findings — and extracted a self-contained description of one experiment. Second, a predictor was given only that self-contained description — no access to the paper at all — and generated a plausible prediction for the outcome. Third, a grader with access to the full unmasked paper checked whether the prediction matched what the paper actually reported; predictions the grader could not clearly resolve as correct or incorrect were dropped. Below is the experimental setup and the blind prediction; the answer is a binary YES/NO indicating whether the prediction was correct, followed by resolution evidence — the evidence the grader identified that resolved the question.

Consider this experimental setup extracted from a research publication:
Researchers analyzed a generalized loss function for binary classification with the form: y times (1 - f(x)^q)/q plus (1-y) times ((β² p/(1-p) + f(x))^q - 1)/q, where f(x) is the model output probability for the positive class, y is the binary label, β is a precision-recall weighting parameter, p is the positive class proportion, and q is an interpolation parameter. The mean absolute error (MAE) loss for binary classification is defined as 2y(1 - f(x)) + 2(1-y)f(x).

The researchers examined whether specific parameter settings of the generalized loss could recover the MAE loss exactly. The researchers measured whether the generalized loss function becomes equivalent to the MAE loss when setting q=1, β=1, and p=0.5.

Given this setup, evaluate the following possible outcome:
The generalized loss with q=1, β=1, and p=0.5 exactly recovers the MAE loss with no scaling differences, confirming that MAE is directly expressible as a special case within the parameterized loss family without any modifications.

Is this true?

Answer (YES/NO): YES